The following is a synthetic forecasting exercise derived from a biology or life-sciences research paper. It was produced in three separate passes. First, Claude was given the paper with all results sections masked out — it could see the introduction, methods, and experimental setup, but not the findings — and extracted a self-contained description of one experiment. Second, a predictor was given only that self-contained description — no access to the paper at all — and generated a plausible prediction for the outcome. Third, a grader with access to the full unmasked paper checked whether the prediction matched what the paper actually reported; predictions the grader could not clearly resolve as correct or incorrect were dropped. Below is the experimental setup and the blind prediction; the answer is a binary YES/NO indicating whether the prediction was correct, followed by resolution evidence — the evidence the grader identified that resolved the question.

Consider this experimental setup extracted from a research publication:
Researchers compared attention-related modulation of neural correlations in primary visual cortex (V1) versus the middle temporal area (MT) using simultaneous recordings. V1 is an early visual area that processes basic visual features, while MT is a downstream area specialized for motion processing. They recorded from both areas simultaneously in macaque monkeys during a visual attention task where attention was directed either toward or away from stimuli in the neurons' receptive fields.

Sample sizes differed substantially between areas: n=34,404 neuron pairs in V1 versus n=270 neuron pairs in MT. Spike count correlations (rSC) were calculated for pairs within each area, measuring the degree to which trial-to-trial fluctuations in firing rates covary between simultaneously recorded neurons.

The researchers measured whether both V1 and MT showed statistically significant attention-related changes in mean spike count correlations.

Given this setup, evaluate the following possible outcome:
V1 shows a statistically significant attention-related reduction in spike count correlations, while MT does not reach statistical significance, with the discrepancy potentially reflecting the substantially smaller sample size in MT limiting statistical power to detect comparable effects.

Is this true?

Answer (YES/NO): NO